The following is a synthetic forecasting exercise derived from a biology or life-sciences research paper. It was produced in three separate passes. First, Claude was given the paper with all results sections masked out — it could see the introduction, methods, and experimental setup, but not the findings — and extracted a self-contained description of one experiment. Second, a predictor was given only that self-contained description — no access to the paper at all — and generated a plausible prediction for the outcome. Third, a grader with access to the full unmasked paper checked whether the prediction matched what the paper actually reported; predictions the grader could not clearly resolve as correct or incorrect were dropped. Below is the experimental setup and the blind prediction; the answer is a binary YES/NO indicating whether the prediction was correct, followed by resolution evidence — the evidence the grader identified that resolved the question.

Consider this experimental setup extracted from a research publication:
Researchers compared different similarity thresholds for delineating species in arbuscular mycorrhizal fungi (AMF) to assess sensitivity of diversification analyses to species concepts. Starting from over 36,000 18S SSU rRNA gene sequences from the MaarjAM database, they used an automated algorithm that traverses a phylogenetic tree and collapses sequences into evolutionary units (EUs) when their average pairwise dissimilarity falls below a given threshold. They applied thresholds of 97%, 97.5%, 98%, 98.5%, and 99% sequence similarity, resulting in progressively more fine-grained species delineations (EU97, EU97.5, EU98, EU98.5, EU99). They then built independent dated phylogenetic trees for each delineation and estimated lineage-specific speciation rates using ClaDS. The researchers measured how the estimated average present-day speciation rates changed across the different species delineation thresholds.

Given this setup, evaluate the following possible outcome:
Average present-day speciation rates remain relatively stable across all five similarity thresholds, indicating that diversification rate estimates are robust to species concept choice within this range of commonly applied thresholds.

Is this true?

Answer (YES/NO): YES